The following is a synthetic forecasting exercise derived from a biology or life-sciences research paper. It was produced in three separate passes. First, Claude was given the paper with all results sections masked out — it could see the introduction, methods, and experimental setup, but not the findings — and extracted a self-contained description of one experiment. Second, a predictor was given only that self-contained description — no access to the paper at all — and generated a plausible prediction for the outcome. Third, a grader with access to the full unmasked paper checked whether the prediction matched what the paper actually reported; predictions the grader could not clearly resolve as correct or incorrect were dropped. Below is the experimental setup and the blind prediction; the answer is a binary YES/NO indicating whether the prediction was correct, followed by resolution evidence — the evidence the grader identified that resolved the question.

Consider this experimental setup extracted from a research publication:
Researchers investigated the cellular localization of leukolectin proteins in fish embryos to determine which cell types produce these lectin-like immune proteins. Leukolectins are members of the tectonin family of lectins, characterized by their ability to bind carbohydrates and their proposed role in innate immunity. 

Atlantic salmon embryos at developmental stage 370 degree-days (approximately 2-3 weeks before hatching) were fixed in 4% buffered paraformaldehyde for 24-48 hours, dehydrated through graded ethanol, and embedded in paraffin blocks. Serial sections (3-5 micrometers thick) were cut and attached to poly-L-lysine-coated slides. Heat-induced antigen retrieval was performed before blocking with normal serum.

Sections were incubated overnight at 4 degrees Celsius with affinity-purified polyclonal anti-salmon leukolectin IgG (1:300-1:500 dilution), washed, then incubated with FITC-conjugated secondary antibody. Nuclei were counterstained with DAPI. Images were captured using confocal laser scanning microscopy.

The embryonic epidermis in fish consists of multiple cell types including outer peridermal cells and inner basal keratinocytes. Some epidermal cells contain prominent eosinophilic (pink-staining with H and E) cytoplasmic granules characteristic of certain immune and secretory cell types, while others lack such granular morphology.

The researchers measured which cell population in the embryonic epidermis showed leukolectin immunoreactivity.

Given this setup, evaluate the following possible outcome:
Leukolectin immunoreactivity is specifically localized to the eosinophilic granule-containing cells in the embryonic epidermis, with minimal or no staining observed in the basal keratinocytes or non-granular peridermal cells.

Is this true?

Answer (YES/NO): NO